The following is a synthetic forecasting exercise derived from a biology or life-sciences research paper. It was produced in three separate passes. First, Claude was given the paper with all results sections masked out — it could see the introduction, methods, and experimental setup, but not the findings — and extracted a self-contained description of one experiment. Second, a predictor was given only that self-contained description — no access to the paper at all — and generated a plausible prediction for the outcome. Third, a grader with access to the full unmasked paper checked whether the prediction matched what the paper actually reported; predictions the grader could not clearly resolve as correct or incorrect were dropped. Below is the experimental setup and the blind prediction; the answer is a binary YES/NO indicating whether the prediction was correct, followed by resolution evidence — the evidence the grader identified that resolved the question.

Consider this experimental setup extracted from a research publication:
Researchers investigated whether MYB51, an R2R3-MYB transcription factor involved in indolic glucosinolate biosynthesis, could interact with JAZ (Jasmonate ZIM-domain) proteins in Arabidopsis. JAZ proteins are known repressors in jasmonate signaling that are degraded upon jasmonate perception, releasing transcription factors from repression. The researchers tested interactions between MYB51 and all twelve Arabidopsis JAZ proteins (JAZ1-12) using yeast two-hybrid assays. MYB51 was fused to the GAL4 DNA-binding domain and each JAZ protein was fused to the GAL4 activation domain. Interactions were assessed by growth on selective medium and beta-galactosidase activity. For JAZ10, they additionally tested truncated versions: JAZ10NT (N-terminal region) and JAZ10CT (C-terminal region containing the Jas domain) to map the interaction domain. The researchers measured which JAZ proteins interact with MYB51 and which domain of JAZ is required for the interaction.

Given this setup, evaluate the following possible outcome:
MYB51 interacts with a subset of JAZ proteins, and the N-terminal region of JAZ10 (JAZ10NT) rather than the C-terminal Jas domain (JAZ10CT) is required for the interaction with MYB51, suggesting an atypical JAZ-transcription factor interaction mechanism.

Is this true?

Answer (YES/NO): NO